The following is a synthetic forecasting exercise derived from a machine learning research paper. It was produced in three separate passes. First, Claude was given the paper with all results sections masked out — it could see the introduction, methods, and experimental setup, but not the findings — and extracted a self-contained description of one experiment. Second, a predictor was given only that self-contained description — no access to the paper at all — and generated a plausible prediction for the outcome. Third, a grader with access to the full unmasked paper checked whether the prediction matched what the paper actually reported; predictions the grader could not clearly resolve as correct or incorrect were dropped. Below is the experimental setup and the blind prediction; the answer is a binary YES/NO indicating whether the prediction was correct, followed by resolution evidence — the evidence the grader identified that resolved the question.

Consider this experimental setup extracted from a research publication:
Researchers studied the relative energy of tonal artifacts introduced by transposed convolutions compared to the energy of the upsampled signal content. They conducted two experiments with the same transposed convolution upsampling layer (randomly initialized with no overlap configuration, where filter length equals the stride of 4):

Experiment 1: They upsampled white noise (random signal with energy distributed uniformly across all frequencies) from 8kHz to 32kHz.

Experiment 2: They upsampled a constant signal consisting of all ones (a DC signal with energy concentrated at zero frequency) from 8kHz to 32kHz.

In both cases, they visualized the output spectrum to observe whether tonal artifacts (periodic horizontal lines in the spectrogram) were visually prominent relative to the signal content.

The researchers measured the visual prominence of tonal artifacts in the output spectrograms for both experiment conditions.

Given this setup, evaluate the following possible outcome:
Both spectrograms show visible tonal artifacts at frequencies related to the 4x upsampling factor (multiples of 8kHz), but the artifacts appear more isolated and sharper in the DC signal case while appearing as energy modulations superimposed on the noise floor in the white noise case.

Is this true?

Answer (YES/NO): NO